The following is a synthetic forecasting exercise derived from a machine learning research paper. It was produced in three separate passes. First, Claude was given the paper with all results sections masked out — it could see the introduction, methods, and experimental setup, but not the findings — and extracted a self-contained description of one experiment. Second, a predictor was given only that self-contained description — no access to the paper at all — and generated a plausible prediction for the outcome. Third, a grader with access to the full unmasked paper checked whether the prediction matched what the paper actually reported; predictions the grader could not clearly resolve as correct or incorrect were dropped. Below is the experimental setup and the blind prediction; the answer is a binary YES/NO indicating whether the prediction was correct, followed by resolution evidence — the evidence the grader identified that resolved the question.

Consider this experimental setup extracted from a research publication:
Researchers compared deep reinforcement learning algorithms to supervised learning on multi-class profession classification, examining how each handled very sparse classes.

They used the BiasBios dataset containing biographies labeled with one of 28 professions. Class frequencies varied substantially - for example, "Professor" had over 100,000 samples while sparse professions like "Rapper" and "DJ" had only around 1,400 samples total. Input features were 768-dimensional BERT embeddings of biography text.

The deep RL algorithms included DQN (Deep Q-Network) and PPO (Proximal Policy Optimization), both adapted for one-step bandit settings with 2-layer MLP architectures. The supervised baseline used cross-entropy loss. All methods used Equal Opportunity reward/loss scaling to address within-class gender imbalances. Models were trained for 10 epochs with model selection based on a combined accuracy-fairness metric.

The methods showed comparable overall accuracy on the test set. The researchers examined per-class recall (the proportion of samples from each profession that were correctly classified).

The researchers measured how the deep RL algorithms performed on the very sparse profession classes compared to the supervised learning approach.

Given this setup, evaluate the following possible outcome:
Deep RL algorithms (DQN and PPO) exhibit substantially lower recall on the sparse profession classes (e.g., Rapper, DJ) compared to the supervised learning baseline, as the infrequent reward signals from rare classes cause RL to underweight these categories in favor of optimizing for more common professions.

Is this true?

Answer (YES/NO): YES